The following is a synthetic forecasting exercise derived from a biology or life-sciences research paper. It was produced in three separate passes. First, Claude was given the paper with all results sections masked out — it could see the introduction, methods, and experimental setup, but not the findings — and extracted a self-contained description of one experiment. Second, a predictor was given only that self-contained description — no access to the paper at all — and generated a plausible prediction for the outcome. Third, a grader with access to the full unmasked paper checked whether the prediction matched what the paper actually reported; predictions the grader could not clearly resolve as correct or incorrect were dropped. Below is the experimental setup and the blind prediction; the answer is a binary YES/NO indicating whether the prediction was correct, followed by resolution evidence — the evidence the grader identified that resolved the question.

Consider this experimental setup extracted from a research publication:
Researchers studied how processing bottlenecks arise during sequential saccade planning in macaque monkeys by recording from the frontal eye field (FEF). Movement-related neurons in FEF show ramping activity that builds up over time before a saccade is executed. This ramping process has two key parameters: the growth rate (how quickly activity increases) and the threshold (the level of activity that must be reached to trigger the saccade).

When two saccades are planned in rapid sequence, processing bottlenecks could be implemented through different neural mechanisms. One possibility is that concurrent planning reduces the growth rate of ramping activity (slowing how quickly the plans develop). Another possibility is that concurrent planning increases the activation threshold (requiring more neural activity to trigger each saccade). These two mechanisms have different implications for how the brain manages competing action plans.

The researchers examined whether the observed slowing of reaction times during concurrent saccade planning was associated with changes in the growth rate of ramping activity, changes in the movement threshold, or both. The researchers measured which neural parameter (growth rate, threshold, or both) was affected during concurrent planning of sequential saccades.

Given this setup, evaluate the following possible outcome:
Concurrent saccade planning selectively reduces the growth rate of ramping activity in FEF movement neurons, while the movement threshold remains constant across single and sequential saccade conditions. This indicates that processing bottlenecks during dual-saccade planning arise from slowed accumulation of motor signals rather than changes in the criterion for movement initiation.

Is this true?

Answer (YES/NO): NO